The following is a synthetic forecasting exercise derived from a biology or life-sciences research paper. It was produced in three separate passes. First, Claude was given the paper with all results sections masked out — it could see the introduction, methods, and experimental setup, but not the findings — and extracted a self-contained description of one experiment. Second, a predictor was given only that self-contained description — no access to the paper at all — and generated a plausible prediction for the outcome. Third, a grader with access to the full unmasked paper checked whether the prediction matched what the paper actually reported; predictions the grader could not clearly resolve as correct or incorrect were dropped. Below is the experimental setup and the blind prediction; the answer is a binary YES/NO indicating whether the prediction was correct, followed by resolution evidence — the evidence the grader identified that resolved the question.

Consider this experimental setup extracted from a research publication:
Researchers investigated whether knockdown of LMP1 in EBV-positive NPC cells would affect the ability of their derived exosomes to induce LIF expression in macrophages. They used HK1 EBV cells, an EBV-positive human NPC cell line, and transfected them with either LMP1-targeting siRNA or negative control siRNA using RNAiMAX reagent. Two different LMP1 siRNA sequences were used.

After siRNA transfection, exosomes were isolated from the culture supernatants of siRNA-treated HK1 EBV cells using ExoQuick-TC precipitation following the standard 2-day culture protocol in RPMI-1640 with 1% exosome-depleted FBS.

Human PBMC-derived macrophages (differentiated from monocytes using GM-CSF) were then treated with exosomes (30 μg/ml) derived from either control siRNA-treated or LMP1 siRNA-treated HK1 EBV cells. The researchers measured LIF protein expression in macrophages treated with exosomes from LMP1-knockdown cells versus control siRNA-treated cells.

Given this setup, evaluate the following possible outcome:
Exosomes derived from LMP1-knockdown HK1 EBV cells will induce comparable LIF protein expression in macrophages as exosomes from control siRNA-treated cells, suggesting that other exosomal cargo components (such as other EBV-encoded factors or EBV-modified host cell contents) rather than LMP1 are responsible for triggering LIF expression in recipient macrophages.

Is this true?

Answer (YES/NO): NO